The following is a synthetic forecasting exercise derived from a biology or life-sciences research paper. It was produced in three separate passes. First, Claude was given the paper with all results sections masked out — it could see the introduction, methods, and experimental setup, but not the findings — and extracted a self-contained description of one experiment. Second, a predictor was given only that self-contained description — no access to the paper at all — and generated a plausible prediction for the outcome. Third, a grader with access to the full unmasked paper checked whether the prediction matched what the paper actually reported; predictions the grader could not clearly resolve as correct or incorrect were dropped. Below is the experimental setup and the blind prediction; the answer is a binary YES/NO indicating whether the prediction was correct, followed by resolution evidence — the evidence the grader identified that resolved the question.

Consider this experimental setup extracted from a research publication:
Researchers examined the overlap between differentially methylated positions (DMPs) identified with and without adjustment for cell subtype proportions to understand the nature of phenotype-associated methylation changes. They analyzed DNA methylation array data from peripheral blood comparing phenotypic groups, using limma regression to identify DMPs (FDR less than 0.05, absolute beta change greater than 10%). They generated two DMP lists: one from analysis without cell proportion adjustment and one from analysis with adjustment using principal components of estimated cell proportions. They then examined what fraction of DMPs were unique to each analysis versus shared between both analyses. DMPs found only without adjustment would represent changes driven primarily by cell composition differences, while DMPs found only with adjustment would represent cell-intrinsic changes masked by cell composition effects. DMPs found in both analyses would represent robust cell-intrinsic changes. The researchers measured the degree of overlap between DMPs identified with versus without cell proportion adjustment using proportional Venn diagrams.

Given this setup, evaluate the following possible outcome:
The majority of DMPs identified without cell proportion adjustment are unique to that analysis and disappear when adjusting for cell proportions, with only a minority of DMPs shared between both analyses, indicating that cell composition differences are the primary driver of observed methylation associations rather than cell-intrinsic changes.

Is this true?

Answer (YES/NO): YES